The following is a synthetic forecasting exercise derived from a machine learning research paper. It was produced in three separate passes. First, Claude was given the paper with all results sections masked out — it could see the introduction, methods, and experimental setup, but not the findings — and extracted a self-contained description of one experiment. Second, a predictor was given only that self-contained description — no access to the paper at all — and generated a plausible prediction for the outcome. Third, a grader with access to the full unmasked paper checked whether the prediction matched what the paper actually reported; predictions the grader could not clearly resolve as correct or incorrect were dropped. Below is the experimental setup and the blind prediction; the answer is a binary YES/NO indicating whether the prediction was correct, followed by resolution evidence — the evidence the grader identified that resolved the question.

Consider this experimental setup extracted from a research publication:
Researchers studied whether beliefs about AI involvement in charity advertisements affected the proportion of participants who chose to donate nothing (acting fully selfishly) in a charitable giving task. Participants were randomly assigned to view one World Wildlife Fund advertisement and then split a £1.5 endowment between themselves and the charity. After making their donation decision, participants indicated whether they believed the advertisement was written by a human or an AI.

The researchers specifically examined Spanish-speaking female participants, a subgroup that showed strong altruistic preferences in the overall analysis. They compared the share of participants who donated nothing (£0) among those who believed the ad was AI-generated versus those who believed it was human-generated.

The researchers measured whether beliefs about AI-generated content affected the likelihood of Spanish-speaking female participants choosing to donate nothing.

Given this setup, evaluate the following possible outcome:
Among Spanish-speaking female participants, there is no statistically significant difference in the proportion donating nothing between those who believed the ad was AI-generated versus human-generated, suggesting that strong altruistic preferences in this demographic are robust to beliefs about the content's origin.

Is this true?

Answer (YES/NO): NO